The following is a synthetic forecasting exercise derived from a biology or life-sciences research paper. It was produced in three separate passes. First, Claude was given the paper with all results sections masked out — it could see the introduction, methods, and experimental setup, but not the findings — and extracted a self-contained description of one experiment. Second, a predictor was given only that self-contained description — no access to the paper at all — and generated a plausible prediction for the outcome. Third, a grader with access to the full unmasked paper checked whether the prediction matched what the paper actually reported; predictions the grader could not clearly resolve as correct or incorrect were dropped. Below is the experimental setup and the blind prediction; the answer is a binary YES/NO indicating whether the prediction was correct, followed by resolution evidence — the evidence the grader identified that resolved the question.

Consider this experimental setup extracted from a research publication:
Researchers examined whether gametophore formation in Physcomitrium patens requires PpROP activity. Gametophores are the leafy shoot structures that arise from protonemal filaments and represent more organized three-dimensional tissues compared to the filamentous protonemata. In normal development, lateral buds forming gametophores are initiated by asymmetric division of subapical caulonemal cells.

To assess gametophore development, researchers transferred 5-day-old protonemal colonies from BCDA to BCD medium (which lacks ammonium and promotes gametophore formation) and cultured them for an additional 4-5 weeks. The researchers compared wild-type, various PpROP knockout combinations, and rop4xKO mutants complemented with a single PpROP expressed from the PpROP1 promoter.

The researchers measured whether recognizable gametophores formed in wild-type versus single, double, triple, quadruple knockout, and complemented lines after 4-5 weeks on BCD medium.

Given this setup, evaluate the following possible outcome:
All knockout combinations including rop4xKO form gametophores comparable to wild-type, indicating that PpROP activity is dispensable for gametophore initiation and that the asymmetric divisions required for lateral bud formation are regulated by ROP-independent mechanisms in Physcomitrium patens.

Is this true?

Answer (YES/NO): NO